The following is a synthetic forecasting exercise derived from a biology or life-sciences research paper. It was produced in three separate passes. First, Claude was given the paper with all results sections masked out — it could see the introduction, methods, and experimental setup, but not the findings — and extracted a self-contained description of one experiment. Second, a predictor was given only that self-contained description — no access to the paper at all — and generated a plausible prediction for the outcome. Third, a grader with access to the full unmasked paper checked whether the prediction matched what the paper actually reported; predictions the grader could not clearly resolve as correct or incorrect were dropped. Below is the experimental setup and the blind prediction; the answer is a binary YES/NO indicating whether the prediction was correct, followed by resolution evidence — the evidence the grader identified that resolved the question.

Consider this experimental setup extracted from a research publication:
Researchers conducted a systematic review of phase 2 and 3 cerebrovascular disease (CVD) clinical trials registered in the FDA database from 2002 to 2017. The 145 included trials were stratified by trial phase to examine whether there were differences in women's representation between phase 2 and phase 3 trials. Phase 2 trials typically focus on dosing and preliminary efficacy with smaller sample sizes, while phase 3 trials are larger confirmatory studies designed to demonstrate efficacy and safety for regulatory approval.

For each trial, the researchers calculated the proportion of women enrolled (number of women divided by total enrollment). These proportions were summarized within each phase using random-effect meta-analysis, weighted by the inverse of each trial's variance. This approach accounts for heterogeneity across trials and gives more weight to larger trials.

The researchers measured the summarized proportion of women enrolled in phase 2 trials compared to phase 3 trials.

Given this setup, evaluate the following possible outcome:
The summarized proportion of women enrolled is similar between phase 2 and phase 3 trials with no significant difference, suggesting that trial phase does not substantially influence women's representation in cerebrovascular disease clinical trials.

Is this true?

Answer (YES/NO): NO